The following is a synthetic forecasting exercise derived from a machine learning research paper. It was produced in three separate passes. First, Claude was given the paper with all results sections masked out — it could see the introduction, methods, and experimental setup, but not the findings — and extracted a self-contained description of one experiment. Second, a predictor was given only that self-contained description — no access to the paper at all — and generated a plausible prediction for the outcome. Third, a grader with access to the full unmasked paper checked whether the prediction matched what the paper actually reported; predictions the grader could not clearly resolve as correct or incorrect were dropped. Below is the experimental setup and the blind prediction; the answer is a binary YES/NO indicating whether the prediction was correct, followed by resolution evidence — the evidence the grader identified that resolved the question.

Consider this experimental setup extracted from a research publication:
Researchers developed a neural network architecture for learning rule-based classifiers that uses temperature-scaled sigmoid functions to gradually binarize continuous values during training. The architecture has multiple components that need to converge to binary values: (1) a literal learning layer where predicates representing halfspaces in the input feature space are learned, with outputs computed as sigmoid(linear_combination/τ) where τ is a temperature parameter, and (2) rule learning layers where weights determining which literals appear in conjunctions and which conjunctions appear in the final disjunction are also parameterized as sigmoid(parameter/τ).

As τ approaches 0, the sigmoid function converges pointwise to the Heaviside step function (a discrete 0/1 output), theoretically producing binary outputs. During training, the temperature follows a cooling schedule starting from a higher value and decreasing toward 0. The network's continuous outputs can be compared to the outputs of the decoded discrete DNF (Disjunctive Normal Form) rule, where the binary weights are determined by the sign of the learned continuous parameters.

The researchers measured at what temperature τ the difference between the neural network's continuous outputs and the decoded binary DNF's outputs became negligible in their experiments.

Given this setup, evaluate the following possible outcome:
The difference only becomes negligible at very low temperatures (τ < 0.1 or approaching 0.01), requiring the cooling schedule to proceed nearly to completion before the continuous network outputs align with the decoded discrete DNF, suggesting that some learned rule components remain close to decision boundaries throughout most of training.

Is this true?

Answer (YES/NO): NO